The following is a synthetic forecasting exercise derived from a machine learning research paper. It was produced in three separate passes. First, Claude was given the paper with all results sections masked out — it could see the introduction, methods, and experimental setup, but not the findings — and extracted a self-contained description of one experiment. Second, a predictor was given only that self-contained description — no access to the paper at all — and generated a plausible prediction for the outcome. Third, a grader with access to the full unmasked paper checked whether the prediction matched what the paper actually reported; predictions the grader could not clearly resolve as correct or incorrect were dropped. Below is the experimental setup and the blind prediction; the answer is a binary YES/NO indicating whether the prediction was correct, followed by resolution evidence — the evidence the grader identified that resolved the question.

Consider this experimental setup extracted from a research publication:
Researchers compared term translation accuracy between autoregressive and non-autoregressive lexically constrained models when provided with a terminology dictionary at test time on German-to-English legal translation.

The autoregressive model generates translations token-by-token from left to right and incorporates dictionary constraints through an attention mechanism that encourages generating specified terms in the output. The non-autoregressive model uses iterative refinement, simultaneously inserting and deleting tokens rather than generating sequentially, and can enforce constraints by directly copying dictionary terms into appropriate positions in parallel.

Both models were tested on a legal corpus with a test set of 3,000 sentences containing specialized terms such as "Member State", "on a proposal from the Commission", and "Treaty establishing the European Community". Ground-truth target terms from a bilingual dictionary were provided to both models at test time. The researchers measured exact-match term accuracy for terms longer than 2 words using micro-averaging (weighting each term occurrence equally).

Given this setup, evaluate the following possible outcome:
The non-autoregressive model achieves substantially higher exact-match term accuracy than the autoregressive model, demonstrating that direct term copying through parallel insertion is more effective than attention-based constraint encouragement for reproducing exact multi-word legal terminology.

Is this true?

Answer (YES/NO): NO